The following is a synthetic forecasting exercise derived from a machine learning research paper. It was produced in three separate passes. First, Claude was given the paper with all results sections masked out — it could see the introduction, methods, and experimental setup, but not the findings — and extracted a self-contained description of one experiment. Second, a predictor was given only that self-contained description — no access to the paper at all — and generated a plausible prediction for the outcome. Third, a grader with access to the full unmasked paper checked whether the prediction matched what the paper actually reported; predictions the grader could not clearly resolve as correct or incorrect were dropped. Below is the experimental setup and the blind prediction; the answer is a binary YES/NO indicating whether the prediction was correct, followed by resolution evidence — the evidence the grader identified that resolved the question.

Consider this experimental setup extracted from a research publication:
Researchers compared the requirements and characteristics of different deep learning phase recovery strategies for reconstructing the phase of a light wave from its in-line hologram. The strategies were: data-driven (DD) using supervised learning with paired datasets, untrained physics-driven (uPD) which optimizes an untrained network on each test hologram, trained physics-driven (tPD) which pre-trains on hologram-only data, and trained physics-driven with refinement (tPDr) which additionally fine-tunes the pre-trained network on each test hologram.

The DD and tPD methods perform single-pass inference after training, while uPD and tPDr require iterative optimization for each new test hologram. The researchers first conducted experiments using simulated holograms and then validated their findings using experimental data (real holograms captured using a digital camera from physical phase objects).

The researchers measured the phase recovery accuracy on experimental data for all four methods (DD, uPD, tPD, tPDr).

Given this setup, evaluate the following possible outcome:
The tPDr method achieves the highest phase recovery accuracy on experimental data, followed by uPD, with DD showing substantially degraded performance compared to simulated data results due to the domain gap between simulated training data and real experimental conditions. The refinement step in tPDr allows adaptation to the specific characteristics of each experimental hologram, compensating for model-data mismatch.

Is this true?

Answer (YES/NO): NO